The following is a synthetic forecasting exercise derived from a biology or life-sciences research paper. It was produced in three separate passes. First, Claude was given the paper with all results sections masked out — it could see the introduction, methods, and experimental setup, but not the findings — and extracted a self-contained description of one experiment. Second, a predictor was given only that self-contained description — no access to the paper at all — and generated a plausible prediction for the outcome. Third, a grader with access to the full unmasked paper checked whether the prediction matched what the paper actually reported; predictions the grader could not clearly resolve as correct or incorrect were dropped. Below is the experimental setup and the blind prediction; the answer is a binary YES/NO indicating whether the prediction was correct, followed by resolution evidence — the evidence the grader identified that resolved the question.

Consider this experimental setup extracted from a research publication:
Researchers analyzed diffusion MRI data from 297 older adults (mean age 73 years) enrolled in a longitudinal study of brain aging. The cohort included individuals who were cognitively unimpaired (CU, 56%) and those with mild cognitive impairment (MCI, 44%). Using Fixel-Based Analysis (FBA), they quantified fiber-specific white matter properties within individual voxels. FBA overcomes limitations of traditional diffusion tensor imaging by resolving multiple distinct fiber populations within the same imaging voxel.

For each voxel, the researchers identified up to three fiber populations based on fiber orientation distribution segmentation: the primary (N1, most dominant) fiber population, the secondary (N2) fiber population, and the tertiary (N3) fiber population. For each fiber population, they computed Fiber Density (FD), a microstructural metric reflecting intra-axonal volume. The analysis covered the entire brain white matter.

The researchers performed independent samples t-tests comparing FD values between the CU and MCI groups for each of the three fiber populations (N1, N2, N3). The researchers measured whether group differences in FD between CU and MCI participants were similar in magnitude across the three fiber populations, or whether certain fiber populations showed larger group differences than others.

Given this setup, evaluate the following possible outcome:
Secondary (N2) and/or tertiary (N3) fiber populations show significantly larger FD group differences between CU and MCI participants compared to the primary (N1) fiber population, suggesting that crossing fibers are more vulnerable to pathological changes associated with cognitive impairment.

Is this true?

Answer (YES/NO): YES